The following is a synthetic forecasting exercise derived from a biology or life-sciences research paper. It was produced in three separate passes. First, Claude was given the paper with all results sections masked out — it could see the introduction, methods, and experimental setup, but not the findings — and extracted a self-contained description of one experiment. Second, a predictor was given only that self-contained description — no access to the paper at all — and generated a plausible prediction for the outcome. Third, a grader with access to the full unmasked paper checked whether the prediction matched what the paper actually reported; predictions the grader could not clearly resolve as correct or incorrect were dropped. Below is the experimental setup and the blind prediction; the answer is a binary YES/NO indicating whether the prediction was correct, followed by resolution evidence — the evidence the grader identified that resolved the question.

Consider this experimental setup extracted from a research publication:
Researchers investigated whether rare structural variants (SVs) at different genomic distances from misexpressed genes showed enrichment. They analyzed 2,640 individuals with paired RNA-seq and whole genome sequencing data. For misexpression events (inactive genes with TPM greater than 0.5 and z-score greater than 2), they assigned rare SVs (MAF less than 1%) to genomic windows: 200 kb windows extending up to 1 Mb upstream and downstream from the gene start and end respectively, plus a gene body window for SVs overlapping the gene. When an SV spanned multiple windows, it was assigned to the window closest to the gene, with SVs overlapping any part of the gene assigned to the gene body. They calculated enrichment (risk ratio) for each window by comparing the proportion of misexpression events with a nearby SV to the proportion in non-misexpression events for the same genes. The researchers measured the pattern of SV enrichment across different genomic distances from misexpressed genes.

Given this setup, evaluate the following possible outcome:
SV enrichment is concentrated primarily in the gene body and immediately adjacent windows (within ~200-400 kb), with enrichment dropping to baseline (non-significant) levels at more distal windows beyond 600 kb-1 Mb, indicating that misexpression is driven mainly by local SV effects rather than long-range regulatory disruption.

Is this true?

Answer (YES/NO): NO